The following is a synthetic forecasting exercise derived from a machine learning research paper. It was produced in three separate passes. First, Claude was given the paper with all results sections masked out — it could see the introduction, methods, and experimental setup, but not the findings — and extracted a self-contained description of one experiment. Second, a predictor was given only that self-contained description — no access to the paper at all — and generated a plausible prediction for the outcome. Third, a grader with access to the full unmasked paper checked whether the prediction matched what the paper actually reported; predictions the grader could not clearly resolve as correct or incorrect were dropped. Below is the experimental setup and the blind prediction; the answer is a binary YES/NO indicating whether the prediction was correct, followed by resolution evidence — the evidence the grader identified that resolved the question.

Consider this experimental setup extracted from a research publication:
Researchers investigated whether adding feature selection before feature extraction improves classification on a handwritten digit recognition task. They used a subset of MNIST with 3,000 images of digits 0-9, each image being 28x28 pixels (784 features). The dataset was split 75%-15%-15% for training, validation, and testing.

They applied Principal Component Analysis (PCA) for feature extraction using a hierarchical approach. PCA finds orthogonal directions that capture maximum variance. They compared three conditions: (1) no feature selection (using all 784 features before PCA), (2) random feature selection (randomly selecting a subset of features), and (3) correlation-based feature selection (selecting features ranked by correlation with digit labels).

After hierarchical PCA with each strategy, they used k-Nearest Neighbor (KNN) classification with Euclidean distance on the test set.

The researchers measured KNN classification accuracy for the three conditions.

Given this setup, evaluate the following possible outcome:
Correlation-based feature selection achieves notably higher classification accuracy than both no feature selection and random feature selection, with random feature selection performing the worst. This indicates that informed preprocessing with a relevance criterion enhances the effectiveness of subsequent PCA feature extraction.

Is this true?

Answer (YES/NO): NO